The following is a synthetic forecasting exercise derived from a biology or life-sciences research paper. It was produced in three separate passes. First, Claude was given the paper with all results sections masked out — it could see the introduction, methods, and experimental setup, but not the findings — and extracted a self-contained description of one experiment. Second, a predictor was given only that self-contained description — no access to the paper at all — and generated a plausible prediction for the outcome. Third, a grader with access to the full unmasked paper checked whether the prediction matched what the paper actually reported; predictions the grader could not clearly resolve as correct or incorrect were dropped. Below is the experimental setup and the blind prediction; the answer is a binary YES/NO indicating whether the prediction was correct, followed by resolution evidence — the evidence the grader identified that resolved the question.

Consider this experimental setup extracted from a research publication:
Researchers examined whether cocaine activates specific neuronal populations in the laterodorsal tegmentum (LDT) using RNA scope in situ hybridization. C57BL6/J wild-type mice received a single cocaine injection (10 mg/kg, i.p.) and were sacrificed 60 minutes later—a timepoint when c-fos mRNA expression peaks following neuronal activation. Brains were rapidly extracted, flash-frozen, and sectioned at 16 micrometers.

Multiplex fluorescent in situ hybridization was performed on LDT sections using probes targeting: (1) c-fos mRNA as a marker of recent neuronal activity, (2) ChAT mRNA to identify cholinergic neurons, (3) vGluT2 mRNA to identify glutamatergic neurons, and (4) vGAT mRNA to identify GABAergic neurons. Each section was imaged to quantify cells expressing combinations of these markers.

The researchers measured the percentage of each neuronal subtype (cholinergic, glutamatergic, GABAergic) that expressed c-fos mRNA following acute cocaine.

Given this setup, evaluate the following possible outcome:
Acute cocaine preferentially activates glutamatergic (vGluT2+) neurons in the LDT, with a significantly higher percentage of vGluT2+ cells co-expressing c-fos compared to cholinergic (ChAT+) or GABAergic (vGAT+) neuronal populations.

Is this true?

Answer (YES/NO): NO